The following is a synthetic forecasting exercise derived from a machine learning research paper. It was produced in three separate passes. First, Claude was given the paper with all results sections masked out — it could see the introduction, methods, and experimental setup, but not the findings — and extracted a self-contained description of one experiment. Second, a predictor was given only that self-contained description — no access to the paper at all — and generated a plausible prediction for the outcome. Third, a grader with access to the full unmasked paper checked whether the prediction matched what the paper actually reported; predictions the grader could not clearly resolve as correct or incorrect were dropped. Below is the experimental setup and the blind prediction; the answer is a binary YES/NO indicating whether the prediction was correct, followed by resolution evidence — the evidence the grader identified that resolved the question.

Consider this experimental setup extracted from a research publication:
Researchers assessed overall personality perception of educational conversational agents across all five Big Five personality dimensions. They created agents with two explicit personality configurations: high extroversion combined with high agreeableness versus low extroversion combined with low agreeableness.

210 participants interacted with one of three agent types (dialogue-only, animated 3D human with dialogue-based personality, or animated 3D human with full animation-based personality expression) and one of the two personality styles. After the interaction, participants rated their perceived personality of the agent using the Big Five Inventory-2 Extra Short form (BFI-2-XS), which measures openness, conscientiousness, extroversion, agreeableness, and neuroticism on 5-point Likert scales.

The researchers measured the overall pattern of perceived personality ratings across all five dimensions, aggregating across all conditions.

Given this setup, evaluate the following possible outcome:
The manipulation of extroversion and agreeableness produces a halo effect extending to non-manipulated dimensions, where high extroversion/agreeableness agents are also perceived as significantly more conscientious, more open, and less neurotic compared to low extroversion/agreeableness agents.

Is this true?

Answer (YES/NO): NO